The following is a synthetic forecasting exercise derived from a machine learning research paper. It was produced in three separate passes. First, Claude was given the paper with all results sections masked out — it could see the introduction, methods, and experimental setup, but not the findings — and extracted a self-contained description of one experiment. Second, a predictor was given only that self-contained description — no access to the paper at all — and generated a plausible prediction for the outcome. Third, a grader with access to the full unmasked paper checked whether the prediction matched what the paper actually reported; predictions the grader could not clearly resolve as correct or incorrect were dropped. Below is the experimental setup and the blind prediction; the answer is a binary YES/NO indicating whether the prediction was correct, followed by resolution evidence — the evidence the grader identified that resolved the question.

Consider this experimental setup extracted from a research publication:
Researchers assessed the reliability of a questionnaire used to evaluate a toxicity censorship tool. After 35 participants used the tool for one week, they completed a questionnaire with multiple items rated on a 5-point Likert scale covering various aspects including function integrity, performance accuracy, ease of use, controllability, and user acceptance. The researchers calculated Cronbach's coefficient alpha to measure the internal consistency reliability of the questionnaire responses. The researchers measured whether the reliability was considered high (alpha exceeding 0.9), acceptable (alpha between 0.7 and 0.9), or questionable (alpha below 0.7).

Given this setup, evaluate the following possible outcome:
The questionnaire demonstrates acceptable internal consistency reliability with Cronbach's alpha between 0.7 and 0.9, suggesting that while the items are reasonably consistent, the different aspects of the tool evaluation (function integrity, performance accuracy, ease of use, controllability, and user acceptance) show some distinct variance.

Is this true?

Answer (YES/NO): NO